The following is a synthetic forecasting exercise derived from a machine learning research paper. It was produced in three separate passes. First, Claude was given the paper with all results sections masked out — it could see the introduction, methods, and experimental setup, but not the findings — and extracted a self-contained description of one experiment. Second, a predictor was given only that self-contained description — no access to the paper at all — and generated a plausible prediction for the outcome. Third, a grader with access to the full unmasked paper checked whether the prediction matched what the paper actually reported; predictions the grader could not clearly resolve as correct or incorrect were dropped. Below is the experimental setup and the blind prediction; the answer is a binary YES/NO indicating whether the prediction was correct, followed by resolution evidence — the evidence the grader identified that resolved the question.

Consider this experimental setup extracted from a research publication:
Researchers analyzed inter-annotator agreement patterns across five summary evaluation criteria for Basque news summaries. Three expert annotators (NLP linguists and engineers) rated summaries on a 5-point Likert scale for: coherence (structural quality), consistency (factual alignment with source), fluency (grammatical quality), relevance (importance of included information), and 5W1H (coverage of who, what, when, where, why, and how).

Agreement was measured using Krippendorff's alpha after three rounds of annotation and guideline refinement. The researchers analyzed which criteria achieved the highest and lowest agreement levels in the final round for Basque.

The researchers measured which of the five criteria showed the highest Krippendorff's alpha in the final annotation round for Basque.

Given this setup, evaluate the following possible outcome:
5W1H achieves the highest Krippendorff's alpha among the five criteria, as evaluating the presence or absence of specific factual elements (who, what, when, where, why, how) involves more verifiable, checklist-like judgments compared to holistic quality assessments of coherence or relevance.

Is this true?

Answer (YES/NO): YES